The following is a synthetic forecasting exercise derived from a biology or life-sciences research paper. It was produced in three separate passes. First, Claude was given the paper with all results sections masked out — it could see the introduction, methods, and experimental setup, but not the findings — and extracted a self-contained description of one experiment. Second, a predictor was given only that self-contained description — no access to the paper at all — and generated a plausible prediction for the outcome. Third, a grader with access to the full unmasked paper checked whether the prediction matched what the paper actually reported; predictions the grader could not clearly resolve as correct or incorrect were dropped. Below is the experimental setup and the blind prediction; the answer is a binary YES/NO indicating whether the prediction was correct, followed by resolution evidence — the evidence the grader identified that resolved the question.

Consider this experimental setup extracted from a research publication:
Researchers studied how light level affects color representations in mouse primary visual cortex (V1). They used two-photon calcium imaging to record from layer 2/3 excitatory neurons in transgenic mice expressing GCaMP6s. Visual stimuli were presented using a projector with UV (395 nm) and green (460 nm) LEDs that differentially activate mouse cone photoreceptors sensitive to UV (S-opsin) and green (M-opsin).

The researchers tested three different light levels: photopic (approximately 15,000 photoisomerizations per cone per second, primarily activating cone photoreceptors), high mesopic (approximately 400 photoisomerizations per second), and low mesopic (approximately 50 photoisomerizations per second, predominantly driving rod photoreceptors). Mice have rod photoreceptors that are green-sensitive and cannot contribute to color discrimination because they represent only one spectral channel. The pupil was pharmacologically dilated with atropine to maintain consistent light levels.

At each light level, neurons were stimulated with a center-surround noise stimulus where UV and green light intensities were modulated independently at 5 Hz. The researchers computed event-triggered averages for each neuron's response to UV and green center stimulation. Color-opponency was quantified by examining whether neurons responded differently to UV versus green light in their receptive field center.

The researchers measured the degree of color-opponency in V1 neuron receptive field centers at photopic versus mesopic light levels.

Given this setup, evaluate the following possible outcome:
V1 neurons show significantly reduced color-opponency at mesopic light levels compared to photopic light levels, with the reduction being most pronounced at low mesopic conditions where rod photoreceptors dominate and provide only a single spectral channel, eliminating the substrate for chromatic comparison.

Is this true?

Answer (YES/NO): NO